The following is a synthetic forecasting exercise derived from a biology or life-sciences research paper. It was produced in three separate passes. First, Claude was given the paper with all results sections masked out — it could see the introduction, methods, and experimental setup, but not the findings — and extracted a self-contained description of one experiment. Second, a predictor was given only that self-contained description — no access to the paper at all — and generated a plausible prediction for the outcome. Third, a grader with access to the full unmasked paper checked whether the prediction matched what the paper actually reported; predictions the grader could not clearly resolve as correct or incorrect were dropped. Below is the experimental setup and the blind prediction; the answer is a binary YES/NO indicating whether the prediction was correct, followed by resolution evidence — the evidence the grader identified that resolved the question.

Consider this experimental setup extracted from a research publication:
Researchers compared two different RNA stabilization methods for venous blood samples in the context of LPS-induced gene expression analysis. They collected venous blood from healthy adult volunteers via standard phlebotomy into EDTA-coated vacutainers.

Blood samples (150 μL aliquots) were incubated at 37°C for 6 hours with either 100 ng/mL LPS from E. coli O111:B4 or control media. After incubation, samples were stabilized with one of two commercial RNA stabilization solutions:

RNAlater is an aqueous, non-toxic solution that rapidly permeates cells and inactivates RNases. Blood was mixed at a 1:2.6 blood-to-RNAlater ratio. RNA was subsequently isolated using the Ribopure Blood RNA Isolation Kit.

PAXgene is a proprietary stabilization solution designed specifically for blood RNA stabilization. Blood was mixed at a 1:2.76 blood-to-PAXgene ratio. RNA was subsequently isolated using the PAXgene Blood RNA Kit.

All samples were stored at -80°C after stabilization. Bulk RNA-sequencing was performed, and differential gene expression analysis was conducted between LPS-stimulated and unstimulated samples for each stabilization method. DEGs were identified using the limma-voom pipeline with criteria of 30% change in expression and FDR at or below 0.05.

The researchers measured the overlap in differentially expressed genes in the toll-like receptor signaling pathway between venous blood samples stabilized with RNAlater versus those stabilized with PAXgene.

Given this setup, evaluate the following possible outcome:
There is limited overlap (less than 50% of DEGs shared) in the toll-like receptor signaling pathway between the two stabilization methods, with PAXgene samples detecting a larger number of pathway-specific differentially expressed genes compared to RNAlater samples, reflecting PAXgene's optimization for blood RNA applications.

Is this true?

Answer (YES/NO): NO